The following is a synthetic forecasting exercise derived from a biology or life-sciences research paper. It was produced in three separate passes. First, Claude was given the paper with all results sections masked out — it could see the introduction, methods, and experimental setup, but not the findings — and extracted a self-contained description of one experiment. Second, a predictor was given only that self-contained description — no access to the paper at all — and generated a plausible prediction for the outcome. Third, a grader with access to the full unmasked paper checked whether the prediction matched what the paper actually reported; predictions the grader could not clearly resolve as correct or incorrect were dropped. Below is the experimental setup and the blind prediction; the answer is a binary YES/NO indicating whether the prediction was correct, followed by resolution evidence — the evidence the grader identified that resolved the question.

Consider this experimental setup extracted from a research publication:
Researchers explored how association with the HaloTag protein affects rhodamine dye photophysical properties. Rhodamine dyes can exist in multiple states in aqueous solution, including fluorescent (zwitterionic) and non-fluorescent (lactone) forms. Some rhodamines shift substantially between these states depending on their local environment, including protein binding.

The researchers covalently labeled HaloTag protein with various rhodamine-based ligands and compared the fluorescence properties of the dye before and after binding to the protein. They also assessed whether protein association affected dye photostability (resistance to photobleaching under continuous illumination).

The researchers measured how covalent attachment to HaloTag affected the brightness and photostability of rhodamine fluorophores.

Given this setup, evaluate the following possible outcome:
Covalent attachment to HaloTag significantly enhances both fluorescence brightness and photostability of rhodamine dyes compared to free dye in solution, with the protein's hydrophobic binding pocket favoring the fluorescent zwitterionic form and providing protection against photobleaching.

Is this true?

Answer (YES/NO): NO